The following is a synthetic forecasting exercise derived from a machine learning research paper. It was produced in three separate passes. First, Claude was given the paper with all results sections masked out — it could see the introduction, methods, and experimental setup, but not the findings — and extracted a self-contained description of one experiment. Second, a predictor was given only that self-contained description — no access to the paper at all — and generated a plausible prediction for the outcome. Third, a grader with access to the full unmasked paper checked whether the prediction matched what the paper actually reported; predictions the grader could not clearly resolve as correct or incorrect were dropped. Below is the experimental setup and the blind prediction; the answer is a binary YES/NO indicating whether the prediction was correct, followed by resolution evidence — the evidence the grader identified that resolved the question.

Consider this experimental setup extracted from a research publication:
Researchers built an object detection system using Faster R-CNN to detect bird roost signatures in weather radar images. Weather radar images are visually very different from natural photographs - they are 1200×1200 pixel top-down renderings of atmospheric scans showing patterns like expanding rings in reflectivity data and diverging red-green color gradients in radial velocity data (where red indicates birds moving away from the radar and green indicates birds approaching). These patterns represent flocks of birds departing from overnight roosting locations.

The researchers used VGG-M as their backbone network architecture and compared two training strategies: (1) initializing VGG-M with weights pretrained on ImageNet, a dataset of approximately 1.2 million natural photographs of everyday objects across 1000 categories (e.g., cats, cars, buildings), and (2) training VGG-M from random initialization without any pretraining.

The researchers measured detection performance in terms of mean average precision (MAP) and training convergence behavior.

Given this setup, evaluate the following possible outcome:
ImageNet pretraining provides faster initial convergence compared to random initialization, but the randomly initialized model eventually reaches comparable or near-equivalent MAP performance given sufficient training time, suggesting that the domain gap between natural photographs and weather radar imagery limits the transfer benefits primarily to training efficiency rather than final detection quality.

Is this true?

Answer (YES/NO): NO